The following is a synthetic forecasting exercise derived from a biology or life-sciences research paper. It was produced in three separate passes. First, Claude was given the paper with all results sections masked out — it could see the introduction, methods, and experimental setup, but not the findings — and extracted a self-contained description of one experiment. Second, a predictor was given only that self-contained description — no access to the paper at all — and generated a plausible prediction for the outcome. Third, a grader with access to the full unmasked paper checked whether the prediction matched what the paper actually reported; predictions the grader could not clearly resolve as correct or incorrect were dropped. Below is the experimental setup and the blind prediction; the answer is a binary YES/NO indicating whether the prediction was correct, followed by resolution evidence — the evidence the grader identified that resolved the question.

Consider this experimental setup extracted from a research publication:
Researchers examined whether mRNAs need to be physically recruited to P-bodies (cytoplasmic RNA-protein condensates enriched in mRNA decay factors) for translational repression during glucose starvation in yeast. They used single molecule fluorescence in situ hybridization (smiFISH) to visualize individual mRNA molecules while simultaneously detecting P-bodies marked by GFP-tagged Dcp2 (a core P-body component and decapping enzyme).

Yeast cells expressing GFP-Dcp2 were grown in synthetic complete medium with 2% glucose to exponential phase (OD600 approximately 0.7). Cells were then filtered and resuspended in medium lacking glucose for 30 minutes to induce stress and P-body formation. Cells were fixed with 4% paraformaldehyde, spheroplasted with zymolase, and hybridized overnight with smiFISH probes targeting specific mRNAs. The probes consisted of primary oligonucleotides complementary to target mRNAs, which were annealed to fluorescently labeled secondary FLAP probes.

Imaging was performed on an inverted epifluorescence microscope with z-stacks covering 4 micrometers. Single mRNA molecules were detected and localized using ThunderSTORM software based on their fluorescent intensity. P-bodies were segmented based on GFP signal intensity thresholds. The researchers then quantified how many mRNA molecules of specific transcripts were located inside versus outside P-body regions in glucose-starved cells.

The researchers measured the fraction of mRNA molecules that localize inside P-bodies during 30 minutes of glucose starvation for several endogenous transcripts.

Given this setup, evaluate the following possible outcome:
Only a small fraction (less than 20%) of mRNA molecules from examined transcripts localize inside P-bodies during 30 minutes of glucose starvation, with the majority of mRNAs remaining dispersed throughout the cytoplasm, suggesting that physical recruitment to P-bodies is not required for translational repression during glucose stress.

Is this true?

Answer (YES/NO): YES